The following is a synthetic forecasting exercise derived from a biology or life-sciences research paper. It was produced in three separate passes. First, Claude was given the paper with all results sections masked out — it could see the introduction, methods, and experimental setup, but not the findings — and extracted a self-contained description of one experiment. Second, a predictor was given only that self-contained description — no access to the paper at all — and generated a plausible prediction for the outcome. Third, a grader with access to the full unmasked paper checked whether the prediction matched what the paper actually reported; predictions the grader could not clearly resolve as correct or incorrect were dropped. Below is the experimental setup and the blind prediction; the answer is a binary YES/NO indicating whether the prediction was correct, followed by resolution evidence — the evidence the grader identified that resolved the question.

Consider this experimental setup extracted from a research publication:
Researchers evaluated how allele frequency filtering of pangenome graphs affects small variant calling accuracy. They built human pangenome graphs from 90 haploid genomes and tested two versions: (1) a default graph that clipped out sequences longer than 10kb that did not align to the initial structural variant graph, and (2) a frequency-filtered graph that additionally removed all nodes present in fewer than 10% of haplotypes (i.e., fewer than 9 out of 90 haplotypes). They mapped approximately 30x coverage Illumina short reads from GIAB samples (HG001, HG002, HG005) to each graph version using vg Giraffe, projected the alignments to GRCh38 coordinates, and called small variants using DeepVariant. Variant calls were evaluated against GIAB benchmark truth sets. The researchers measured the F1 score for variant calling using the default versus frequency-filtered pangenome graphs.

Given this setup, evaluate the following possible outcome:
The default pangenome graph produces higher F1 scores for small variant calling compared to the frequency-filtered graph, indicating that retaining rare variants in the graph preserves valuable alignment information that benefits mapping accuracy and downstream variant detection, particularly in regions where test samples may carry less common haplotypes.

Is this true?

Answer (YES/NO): NO